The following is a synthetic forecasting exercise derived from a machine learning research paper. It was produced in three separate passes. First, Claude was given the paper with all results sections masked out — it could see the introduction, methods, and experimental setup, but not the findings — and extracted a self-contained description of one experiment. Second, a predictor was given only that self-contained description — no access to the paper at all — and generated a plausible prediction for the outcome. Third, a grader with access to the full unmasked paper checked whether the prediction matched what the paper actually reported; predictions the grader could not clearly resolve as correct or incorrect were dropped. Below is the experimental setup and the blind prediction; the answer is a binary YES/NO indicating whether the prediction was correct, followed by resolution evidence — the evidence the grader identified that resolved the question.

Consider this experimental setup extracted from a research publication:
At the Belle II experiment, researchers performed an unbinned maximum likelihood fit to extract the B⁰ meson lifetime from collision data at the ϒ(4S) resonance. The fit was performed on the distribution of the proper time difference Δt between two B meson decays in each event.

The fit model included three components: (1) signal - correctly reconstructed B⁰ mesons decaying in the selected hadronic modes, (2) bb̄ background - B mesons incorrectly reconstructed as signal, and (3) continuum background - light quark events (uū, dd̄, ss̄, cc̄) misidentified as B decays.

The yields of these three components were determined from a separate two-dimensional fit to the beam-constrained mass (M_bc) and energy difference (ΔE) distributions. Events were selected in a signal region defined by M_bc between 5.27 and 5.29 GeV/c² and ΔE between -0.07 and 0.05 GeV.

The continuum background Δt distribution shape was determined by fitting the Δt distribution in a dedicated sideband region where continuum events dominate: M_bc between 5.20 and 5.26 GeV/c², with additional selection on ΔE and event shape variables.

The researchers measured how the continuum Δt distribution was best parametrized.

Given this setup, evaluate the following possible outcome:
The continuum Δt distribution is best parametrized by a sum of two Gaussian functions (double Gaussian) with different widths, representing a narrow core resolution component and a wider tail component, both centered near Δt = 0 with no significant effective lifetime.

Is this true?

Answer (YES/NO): NO